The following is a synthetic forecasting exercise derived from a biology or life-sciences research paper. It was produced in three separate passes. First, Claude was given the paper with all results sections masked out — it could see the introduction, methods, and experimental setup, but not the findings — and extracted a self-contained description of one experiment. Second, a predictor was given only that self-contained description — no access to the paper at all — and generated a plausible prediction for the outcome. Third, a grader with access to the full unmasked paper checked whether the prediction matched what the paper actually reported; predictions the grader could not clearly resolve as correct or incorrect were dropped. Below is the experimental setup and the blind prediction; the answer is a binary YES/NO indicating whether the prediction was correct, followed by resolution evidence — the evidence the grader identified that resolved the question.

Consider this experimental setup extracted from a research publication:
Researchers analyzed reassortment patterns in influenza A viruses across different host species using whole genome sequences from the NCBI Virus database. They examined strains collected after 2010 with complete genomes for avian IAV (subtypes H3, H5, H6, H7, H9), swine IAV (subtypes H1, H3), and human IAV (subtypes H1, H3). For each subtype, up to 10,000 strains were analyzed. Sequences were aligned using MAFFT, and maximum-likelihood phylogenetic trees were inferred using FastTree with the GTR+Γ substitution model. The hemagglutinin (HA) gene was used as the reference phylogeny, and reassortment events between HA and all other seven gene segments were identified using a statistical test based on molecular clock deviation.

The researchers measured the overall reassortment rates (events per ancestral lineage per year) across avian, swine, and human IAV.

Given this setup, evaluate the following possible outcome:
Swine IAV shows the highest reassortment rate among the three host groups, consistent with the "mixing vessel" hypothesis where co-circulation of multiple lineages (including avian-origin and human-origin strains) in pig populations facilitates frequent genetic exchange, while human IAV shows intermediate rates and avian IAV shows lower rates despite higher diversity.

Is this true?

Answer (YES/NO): NO